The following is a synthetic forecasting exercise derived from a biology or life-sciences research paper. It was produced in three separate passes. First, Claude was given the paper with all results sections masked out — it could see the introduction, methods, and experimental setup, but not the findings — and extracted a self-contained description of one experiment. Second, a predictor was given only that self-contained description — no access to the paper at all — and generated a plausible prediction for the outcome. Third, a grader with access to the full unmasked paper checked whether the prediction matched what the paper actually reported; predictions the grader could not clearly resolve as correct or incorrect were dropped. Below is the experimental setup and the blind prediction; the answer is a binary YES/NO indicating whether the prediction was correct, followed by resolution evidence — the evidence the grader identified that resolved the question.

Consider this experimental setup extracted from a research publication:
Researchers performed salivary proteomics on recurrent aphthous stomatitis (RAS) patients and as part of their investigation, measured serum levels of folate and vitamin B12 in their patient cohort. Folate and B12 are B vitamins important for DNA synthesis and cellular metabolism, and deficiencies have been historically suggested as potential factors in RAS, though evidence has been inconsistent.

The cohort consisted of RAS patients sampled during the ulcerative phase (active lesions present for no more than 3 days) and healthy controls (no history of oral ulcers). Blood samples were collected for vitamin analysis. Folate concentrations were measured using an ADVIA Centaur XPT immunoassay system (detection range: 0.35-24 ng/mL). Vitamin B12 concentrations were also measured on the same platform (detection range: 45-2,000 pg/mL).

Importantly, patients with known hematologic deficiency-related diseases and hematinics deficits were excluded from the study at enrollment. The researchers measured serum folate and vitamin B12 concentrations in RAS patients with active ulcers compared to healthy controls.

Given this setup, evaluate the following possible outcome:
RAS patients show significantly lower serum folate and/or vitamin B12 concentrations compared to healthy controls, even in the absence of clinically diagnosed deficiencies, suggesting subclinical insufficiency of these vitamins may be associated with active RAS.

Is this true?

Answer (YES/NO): NO